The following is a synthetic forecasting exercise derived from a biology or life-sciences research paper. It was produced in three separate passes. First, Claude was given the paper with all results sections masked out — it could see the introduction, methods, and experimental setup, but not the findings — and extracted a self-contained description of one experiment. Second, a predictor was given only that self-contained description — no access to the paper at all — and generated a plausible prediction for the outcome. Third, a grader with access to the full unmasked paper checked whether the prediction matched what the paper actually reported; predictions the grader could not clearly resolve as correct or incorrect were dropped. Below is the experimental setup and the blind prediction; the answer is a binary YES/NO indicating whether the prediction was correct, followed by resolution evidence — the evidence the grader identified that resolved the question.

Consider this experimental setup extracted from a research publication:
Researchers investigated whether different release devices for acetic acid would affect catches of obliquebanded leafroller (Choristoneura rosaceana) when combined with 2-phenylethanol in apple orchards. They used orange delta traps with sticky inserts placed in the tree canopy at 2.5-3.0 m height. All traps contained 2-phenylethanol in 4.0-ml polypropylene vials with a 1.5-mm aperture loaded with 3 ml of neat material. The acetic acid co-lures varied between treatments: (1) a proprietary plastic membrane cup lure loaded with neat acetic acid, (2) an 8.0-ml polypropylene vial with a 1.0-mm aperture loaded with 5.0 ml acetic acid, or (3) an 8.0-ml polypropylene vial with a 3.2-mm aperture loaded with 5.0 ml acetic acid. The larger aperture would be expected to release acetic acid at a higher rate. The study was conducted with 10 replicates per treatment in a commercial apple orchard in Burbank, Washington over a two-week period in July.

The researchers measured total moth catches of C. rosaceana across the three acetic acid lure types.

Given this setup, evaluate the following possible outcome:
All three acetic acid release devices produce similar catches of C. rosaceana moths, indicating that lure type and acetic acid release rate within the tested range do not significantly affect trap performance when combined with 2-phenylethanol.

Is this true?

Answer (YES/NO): NO